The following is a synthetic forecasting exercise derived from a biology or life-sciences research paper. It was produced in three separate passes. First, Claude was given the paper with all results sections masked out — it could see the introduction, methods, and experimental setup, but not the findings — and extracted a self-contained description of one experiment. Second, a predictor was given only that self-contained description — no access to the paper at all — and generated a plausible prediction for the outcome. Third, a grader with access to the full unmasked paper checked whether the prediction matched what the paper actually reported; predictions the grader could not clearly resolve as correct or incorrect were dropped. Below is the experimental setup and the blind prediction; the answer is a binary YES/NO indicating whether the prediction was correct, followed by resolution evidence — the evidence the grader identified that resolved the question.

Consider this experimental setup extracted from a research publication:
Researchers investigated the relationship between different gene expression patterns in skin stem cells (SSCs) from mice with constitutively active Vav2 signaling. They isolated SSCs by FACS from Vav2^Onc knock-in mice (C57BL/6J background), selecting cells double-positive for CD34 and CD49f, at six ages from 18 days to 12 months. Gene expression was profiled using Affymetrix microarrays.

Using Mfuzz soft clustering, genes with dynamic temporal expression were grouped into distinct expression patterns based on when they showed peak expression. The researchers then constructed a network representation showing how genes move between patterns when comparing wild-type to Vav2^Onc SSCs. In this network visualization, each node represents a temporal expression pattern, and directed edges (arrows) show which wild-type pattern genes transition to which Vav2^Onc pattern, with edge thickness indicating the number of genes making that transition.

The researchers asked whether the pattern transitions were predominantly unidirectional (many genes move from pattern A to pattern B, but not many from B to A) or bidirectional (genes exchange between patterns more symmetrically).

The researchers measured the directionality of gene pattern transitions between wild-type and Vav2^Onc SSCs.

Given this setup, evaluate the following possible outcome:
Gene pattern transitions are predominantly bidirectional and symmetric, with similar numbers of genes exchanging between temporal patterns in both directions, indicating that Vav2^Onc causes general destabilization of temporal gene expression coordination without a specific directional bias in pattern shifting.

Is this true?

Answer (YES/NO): NO